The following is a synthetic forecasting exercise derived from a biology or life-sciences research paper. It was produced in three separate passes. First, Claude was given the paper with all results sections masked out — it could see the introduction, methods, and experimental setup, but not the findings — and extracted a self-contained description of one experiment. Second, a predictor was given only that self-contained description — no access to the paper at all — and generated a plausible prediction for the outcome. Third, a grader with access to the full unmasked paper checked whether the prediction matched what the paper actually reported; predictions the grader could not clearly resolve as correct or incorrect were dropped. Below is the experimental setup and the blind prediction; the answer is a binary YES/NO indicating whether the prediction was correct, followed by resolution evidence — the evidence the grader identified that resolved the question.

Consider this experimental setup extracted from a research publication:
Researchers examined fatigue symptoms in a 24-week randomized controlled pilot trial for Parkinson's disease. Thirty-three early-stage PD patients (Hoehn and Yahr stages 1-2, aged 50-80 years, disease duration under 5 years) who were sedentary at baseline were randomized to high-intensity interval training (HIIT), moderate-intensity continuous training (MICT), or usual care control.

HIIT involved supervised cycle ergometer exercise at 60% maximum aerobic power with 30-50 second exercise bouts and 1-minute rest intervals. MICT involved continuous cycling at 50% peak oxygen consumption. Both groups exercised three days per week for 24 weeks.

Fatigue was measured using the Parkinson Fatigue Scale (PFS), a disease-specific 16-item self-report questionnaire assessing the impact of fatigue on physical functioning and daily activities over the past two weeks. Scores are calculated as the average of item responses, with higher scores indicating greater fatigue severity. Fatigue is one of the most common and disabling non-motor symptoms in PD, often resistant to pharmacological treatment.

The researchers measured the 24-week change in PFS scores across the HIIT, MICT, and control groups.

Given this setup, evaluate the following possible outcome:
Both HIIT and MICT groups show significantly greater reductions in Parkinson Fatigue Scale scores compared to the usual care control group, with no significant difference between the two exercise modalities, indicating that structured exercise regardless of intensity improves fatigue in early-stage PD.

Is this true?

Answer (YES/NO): NO